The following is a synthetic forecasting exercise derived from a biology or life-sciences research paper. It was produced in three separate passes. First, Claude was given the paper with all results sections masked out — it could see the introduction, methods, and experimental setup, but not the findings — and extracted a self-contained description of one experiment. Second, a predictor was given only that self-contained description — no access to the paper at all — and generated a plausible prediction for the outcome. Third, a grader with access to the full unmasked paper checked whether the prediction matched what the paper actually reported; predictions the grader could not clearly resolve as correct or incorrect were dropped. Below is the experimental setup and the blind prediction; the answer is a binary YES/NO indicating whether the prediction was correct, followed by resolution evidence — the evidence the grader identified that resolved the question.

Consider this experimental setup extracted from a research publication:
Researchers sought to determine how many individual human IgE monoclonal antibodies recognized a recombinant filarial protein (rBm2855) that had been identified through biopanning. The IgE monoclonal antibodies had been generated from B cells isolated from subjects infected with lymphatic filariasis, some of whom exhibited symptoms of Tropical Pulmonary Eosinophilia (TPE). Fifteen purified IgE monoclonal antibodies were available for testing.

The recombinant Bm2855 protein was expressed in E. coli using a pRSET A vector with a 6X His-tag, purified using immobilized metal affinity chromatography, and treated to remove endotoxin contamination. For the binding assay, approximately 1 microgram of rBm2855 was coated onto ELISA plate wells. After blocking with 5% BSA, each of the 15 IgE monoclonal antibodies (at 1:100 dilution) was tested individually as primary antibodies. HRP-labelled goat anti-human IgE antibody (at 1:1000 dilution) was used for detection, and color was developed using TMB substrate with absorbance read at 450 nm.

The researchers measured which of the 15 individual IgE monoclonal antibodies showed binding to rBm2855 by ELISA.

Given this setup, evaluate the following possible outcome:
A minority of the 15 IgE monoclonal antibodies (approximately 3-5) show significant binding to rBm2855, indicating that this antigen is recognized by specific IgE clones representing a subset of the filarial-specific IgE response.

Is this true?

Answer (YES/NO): NO